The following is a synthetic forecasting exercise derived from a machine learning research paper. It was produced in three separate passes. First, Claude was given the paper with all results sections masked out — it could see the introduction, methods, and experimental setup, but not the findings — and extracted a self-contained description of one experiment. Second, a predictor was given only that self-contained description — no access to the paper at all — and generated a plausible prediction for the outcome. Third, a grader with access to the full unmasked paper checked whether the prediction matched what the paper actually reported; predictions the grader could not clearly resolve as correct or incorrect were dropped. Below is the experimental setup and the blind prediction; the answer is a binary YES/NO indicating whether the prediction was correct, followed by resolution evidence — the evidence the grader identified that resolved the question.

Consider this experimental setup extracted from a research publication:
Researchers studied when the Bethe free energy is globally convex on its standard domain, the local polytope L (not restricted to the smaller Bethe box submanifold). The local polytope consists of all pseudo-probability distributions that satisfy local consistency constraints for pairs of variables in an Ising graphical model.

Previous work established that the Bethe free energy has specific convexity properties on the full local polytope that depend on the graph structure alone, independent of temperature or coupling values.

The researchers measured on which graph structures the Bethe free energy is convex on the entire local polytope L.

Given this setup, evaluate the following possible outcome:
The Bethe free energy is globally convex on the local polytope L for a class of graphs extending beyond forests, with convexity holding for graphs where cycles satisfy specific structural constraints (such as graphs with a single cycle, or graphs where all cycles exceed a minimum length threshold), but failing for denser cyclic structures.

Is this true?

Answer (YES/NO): NO